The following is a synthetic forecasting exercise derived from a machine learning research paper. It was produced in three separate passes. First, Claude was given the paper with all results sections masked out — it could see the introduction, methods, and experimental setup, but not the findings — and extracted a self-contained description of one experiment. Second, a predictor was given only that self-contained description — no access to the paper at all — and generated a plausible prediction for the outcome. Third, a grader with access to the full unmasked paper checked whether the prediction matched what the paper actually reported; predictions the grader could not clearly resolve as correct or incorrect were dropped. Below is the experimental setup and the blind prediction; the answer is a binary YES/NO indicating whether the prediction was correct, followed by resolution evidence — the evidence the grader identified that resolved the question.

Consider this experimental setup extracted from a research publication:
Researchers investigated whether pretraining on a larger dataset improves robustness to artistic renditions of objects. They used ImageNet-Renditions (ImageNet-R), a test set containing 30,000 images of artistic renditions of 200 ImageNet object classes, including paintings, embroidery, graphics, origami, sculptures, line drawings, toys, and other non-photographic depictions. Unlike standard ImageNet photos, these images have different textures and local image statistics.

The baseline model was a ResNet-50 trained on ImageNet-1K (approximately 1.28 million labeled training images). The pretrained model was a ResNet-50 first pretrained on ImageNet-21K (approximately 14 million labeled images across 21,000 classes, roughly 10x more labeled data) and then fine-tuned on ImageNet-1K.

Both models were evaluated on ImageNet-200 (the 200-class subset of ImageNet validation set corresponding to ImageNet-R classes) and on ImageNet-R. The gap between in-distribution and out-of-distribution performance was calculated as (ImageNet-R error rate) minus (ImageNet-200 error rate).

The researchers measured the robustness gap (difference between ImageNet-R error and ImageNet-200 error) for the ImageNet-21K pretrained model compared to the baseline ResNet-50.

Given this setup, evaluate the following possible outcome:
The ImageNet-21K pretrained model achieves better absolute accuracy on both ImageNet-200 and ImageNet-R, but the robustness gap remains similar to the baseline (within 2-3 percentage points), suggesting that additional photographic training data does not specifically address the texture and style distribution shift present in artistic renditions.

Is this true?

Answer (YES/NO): YES